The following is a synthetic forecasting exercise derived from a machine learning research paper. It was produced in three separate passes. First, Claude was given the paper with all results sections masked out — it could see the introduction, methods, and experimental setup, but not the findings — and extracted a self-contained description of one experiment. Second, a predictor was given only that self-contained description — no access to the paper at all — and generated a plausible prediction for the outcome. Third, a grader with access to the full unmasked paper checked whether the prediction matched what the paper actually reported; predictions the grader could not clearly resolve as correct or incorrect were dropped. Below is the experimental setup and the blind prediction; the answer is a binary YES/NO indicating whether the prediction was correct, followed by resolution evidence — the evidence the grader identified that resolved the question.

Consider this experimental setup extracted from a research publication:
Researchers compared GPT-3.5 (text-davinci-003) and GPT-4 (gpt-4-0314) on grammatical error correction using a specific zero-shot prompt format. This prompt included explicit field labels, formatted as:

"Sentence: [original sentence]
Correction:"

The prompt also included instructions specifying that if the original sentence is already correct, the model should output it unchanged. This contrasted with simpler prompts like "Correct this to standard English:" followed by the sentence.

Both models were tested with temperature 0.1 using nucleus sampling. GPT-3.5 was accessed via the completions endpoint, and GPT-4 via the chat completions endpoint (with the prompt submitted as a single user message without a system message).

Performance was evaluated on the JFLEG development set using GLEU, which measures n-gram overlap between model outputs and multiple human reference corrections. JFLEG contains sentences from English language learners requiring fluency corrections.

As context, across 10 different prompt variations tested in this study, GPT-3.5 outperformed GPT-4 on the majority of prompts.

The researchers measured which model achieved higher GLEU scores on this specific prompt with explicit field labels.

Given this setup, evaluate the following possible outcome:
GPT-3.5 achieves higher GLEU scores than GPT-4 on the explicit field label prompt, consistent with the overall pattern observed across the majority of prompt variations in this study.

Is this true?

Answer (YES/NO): NO